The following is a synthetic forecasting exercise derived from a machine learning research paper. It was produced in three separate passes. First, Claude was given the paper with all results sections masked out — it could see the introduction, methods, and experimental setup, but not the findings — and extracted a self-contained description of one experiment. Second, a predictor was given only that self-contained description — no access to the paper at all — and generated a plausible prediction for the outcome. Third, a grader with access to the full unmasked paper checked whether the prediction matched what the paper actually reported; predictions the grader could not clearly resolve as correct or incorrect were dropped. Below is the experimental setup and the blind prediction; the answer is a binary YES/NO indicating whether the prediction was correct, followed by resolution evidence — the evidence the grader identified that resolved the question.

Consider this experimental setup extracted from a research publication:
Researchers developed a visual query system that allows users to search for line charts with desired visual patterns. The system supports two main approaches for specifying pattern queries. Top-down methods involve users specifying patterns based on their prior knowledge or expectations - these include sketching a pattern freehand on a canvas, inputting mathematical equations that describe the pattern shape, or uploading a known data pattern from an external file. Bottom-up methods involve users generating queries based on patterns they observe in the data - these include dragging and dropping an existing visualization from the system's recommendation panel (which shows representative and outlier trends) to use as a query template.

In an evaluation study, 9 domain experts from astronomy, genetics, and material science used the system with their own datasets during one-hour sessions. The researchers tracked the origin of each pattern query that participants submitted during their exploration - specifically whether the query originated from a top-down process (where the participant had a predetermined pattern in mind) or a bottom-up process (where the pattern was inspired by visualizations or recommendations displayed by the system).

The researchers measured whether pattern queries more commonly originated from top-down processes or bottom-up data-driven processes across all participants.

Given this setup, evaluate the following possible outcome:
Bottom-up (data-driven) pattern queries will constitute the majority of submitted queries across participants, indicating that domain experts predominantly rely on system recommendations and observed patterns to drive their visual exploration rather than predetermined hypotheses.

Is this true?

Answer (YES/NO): YES